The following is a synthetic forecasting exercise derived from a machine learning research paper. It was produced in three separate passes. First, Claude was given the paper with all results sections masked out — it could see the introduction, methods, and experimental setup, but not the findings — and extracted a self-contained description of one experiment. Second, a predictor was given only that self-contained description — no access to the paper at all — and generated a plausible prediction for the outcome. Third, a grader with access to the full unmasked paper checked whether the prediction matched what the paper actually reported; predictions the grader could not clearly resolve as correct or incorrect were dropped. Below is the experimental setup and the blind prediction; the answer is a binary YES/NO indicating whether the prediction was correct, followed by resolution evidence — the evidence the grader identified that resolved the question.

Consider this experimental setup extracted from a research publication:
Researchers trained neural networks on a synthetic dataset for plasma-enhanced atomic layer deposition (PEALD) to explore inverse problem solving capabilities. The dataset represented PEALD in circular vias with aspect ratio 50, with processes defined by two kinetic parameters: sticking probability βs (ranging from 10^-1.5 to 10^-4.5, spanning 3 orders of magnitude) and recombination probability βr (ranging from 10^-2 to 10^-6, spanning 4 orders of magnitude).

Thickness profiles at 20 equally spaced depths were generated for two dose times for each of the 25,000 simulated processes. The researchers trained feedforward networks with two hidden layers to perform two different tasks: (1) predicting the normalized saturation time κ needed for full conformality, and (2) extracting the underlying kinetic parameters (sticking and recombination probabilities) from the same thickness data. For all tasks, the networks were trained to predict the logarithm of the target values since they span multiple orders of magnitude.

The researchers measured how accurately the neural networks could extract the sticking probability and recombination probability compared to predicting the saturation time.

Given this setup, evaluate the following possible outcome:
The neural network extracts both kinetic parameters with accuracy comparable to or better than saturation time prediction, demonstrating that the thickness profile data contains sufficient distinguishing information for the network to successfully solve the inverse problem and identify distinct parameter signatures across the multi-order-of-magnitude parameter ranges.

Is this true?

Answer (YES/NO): NO